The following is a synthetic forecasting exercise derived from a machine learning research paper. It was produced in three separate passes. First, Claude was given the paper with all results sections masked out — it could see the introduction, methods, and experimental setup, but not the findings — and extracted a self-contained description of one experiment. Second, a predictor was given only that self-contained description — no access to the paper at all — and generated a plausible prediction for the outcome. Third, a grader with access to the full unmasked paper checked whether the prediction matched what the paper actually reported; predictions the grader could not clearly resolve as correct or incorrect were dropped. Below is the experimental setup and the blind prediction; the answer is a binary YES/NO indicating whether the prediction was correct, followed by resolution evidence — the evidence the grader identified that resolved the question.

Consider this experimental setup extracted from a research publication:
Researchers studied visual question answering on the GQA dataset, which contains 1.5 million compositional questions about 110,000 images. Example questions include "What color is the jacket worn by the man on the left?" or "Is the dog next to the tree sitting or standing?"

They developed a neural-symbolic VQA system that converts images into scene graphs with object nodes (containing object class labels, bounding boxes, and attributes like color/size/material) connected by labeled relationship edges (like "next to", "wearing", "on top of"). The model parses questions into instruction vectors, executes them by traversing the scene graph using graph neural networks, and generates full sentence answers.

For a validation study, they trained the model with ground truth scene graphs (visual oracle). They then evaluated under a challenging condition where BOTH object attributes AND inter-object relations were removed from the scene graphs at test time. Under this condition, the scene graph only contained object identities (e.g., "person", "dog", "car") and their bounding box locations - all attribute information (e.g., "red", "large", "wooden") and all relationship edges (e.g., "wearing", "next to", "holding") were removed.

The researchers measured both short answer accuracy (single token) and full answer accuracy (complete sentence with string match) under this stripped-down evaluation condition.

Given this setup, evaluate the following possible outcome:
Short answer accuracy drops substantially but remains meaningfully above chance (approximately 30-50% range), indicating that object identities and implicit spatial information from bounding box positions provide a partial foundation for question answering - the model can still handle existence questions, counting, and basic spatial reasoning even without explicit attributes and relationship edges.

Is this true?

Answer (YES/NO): NO